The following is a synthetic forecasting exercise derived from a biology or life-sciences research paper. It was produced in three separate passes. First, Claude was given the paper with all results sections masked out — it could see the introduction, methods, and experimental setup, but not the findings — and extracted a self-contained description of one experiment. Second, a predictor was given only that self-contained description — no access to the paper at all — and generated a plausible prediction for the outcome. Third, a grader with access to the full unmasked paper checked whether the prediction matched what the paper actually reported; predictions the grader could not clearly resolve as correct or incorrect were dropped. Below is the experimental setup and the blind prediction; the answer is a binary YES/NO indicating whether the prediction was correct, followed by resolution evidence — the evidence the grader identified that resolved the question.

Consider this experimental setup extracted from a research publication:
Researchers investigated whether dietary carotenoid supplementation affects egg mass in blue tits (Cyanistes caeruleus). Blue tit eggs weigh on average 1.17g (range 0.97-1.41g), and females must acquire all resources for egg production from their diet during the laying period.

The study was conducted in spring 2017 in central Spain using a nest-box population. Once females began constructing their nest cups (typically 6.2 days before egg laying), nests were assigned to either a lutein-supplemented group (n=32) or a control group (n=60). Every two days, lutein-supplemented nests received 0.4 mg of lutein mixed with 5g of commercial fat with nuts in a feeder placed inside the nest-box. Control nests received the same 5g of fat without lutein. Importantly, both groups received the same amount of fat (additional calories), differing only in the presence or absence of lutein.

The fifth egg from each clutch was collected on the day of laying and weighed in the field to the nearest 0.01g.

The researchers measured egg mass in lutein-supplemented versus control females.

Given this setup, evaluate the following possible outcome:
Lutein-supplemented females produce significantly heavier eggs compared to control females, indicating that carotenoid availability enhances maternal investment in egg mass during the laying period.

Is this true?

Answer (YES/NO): NO